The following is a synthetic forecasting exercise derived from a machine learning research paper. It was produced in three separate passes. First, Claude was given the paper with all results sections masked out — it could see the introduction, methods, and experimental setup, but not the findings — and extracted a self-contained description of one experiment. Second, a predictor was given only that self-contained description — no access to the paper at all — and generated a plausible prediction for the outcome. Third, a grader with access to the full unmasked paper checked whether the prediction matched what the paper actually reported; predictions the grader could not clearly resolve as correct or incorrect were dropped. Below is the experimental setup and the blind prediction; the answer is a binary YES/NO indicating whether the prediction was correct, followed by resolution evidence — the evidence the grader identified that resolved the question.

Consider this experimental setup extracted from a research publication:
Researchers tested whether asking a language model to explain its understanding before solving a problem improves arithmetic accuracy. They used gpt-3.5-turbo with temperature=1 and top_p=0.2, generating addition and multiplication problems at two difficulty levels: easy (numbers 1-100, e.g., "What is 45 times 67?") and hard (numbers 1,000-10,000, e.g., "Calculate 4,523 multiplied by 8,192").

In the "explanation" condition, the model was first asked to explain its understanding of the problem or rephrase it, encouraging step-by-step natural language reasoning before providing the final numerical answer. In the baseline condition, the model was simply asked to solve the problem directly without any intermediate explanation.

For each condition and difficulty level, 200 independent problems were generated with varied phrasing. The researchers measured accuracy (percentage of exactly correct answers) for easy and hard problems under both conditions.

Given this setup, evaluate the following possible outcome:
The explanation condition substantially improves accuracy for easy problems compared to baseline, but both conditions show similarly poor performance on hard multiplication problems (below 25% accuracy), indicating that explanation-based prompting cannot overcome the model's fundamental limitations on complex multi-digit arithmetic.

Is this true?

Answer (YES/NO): NO